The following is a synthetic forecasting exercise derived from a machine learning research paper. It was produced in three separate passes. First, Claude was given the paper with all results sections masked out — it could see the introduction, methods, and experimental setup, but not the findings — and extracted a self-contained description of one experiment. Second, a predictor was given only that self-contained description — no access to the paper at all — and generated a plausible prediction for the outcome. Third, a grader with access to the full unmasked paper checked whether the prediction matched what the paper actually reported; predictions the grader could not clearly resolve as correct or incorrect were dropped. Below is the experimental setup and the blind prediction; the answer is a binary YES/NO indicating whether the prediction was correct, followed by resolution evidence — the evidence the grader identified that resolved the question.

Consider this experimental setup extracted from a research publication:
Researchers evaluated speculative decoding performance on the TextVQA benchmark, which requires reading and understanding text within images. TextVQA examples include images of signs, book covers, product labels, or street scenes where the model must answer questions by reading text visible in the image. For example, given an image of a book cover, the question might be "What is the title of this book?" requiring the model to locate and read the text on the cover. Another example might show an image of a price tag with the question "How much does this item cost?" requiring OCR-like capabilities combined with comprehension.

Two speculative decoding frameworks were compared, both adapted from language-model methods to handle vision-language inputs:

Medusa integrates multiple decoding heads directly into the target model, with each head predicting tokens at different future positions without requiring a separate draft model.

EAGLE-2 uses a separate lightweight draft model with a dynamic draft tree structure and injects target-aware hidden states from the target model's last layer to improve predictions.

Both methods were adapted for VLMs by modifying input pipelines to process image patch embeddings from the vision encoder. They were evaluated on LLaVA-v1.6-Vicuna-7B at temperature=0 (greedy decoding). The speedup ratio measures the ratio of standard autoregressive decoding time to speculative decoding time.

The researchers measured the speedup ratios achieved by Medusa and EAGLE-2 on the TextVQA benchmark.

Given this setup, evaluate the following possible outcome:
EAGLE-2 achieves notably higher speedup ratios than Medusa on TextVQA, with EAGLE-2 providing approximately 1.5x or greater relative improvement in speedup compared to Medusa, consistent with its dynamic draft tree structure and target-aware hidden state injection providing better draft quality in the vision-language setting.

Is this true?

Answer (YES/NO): NO